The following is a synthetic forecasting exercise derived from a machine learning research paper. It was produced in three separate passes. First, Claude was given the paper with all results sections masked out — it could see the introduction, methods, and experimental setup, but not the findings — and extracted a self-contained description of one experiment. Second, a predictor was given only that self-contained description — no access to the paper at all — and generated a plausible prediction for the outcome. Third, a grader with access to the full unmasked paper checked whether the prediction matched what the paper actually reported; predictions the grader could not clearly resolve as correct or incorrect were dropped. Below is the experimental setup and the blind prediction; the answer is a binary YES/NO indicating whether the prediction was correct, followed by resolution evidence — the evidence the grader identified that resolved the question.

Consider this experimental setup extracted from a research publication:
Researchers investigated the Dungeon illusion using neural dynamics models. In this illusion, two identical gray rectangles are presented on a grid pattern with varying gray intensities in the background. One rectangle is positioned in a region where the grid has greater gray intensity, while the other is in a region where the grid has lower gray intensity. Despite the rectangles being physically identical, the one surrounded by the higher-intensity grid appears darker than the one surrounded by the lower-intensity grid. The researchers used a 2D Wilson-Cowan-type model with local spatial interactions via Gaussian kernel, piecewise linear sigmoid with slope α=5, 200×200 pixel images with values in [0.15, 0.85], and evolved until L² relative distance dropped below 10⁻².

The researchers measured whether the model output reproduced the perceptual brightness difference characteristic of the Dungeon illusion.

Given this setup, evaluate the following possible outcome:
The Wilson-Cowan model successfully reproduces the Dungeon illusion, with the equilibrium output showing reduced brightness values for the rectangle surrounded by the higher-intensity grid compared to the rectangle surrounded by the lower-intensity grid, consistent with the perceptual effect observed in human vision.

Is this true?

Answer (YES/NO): YES